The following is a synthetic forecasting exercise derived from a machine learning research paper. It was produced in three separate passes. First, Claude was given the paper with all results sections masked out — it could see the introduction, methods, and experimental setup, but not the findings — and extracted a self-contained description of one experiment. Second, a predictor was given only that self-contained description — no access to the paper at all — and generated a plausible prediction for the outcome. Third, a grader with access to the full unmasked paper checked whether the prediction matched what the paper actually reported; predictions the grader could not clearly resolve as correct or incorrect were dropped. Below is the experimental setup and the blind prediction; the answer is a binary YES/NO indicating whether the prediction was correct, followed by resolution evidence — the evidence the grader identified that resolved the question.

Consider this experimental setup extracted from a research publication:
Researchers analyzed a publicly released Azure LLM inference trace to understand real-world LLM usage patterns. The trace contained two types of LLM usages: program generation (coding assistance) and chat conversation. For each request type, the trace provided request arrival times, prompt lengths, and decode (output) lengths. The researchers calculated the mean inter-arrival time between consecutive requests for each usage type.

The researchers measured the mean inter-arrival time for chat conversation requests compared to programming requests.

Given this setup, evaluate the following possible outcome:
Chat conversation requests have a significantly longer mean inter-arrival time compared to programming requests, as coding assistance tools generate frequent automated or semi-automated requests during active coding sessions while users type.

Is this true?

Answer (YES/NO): YES